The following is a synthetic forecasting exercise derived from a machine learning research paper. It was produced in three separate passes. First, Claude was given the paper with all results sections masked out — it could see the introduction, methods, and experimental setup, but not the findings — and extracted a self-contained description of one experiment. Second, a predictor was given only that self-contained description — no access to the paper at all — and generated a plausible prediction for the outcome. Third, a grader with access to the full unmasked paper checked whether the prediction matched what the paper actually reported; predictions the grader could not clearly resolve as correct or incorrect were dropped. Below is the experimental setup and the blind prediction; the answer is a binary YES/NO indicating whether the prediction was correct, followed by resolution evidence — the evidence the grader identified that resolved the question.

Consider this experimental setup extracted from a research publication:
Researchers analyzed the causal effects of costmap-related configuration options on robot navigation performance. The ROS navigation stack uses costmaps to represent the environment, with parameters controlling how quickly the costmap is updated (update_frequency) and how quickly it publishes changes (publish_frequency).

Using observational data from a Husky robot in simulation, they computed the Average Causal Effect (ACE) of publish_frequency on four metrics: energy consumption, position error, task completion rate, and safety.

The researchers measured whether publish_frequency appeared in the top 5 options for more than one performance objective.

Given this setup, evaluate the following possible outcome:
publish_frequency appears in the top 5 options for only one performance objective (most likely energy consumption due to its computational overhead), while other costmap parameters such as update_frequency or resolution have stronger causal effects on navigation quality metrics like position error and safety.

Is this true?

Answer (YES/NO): NO